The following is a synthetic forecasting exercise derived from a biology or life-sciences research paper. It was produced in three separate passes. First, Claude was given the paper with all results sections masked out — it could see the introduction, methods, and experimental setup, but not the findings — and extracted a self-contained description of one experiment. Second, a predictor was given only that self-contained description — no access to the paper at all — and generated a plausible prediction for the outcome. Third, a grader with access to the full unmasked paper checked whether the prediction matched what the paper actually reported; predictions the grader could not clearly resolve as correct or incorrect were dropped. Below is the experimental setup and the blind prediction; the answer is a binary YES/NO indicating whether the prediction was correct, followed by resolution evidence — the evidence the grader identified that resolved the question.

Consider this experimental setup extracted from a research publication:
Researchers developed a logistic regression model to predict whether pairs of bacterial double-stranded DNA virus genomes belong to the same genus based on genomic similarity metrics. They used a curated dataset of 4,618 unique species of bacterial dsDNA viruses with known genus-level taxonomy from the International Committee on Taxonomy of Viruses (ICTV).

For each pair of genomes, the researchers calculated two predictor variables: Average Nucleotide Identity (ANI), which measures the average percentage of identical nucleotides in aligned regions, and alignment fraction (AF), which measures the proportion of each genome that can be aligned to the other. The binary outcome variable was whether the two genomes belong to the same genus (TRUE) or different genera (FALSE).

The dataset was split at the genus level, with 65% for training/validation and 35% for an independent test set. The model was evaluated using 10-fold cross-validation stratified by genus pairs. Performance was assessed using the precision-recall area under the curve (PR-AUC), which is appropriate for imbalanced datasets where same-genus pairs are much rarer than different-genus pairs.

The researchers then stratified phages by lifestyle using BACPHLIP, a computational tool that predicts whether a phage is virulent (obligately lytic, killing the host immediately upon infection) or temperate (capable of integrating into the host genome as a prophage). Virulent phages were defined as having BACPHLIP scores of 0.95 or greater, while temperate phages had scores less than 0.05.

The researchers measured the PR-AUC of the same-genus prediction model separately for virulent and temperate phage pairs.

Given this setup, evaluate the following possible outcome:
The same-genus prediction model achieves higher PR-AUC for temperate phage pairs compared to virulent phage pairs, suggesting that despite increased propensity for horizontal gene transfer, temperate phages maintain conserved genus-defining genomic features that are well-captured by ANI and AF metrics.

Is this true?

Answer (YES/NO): NO